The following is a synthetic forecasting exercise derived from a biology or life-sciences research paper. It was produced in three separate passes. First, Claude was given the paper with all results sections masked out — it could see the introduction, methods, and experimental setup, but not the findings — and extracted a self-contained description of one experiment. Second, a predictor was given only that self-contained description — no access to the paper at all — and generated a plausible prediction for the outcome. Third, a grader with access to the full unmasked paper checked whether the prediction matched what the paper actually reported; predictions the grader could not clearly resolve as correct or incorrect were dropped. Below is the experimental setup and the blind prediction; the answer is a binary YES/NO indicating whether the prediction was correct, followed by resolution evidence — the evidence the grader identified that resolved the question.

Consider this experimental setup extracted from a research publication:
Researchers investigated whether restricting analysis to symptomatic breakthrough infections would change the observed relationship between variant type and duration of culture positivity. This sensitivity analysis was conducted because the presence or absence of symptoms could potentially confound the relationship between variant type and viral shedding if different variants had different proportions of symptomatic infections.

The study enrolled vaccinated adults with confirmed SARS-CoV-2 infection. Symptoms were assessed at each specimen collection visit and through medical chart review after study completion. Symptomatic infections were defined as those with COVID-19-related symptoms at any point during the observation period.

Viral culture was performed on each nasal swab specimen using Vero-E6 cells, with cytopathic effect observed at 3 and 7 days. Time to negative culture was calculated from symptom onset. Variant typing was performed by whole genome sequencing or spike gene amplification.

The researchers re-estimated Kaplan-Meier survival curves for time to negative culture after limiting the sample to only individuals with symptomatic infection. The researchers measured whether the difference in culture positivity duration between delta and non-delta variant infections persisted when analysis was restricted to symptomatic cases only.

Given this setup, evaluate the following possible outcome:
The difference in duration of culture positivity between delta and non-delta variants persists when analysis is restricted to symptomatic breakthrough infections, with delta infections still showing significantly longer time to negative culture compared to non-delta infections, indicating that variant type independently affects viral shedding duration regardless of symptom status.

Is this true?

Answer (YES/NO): NO